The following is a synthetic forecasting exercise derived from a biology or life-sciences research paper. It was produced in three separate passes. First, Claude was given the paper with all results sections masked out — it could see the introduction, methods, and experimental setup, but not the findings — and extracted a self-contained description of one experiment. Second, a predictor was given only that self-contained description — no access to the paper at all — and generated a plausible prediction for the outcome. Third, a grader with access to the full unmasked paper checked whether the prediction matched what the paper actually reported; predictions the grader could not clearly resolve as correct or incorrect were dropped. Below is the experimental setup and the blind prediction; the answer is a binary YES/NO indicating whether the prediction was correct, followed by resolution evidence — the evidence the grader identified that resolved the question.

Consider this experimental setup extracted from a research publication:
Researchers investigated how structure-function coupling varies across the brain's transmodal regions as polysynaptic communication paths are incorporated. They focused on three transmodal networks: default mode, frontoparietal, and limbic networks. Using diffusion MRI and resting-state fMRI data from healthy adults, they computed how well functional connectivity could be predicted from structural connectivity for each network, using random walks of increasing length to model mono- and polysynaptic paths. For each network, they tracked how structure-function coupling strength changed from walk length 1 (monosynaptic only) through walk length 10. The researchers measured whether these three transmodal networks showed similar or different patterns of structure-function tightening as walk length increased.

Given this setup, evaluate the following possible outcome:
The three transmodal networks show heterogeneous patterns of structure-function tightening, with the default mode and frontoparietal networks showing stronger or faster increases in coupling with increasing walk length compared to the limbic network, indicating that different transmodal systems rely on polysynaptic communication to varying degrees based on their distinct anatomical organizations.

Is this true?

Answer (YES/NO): NO